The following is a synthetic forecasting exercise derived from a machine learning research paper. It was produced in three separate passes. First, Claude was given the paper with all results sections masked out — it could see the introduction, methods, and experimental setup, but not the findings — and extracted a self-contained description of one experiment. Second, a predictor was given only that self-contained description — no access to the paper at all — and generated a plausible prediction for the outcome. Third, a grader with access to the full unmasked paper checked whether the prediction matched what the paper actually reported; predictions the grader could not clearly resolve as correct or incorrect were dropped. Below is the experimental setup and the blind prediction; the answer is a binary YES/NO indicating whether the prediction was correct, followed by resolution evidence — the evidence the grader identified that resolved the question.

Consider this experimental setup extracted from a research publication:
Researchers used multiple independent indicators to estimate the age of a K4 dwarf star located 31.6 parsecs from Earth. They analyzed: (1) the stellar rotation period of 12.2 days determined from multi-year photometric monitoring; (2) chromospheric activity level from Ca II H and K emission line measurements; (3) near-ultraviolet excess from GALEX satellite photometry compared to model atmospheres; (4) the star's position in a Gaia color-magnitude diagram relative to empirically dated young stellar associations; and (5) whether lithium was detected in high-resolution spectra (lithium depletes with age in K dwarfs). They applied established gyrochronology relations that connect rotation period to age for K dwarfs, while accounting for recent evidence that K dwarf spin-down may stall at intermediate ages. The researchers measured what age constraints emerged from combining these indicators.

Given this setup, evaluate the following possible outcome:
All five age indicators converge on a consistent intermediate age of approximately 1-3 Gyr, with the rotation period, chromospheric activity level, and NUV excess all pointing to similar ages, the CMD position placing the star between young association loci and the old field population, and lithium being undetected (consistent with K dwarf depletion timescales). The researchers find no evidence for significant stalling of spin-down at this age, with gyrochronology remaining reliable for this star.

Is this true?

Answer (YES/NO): NO